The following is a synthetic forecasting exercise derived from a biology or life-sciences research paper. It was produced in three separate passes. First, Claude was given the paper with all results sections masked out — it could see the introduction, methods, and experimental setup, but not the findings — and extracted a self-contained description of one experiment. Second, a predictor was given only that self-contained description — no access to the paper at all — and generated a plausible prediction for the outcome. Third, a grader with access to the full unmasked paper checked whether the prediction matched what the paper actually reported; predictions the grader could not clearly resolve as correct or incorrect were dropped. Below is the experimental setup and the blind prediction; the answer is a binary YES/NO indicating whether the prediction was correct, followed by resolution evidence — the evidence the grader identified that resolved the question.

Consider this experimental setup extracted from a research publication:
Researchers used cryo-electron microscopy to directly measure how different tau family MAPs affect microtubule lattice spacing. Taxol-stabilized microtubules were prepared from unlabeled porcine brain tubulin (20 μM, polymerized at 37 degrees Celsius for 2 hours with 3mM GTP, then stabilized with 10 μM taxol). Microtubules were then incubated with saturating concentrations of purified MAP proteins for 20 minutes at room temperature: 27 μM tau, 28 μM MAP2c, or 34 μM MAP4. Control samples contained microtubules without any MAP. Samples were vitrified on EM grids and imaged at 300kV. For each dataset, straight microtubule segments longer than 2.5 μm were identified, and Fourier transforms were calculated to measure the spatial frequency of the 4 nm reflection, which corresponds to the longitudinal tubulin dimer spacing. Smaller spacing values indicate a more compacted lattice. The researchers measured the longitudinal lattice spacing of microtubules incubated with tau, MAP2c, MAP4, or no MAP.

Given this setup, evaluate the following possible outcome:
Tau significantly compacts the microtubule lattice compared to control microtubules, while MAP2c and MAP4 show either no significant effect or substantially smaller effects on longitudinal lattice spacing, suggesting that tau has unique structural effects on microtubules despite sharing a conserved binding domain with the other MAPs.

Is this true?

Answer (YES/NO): NO